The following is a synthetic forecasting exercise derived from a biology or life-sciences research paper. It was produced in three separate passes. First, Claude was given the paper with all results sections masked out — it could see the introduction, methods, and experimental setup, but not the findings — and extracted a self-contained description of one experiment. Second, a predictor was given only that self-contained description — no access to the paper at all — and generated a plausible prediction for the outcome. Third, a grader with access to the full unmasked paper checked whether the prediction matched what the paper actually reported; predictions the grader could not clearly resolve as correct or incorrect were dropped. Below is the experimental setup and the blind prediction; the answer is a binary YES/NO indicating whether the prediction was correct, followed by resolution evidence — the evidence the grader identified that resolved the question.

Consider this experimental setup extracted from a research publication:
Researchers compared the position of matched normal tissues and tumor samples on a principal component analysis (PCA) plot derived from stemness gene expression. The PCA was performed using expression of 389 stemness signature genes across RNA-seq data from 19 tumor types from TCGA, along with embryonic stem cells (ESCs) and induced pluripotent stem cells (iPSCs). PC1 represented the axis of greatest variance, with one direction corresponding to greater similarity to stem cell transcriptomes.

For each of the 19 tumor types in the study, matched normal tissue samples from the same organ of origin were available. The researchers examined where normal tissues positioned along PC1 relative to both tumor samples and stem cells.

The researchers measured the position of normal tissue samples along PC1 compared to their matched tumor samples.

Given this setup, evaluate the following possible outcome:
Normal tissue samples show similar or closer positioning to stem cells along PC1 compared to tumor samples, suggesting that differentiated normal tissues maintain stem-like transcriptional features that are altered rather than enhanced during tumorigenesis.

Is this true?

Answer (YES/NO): NO